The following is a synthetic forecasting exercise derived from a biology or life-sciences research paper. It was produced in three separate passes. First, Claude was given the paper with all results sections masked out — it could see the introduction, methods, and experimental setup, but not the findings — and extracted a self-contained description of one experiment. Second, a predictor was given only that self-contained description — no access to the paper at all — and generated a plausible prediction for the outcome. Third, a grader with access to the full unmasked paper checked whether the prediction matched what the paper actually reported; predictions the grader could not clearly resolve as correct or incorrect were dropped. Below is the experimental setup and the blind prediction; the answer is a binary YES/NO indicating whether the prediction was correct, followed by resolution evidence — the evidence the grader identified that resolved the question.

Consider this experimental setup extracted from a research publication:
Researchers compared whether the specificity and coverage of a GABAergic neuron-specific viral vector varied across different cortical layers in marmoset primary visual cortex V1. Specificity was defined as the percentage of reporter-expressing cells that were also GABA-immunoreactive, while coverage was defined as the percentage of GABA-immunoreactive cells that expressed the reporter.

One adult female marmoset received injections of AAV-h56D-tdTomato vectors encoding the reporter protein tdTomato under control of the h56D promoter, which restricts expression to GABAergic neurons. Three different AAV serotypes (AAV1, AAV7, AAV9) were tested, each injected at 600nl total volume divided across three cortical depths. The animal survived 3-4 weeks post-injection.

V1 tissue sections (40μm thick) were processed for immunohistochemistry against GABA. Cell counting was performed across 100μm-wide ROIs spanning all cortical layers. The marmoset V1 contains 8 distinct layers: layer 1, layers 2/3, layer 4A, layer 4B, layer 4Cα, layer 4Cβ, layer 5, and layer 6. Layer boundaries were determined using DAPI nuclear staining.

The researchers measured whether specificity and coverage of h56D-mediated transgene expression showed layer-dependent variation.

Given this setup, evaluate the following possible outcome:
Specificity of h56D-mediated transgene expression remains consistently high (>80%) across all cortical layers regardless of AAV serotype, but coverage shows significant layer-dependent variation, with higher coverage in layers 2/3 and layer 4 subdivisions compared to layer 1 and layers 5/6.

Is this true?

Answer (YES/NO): NO